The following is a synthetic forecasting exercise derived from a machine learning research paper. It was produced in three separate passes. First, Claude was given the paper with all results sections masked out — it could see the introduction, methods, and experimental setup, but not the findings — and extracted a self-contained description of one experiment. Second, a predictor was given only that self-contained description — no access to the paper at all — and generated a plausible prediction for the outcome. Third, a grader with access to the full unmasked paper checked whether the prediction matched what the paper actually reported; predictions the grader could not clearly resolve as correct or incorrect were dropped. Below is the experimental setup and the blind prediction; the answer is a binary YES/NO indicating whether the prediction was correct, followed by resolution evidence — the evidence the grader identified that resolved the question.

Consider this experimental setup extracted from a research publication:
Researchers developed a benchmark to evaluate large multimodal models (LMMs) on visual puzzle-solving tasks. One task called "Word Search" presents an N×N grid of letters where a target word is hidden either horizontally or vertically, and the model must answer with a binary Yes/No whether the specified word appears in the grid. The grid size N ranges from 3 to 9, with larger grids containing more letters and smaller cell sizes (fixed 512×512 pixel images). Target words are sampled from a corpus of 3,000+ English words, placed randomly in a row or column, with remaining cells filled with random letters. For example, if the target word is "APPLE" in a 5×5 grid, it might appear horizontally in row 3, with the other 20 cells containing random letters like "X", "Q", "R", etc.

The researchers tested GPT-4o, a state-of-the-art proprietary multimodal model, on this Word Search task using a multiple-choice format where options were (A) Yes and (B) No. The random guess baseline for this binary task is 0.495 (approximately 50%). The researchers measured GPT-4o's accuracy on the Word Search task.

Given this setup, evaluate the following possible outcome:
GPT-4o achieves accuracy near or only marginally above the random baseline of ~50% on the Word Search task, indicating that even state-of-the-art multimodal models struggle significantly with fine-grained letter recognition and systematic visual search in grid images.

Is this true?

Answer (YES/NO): NO